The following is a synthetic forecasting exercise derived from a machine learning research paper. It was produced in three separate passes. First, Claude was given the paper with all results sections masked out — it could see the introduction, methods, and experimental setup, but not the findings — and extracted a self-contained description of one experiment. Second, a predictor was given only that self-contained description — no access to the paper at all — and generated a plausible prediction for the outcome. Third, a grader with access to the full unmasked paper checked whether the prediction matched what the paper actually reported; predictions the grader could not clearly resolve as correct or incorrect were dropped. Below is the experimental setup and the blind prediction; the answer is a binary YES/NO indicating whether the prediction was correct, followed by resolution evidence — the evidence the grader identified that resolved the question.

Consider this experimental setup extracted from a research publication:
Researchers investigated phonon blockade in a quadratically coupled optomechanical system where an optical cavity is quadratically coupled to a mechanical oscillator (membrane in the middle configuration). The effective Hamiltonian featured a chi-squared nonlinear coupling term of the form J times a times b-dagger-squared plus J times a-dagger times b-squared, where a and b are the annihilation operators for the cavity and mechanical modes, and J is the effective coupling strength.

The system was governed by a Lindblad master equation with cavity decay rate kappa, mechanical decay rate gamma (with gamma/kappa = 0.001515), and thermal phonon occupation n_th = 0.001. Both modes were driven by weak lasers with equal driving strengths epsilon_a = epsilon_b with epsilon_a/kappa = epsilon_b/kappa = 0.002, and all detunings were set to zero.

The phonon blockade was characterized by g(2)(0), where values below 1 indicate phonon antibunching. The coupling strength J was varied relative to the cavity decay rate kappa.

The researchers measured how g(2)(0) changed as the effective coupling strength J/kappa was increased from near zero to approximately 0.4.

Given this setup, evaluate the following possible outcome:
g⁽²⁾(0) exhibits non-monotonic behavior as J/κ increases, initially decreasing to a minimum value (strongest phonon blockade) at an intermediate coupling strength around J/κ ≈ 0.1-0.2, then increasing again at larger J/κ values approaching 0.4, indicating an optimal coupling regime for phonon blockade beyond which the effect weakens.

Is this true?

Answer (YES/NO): NO